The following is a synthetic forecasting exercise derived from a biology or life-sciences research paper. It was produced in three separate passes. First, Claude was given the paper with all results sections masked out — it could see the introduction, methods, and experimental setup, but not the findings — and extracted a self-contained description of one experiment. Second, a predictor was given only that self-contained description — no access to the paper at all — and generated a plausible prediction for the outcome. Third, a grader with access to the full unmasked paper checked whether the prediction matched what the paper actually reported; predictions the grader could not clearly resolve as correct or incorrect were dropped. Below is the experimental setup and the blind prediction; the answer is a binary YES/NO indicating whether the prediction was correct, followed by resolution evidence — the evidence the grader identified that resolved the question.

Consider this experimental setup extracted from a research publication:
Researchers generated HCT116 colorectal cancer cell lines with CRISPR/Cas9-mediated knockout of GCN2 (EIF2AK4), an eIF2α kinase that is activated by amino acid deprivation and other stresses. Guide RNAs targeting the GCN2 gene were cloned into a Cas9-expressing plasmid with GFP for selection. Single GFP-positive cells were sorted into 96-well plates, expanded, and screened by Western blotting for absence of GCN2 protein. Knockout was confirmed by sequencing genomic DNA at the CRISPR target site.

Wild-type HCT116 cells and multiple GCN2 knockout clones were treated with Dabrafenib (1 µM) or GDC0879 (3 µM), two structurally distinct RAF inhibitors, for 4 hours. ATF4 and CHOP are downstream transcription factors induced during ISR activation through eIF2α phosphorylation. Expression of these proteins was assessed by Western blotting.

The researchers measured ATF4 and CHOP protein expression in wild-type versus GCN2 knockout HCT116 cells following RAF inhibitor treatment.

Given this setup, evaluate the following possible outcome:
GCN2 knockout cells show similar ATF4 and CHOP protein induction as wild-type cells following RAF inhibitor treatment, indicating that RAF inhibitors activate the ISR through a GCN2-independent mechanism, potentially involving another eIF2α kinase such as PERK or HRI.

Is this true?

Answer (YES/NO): NO